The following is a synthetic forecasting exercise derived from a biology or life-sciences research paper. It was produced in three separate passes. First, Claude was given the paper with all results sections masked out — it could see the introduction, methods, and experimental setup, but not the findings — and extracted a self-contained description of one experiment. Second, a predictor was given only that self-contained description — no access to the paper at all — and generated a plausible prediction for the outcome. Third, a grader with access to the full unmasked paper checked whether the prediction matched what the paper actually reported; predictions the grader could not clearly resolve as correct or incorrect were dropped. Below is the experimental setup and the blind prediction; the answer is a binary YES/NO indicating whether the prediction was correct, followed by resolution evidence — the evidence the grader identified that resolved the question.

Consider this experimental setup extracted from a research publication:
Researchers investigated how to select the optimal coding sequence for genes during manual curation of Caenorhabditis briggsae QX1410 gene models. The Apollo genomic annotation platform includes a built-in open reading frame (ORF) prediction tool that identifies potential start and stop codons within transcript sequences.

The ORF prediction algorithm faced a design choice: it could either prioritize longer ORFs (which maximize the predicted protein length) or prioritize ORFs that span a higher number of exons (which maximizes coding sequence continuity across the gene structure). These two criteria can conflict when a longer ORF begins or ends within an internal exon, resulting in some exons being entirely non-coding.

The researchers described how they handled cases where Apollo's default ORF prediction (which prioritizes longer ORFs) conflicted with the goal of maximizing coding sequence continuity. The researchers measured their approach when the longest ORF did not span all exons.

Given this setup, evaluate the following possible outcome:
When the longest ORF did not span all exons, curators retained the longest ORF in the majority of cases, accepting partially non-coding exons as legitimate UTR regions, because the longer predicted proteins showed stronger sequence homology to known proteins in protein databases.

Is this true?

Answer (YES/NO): NO